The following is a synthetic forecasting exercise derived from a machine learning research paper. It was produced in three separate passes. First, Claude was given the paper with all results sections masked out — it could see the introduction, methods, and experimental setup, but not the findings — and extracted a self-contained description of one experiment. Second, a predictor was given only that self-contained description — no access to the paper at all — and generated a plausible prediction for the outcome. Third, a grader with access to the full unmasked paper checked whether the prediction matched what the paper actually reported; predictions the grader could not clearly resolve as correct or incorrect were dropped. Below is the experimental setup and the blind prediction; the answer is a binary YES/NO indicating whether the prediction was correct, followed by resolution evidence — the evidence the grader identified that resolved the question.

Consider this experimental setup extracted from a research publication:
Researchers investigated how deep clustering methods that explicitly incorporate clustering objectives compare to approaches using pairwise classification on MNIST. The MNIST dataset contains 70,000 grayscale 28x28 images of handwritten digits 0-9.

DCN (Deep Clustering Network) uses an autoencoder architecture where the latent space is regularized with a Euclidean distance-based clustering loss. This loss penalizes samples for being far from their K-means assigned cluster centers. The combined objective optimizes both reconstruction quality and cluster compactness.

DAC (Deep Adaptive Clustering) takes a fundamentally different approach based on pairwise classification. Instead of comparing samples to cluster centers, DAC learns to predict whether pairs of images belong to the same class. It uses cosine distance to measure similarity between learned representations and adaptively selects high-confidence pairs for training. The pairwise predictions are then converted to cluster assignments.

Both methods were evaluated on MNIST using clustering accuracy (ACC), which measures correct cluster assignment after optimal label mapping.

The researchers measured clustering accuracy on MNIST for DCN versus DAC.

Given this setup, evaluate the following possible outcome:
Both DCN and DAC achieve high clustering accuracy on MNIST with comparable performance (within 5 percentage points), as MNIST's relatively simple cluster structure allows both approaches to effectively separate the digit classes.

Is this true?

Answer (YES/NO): NO